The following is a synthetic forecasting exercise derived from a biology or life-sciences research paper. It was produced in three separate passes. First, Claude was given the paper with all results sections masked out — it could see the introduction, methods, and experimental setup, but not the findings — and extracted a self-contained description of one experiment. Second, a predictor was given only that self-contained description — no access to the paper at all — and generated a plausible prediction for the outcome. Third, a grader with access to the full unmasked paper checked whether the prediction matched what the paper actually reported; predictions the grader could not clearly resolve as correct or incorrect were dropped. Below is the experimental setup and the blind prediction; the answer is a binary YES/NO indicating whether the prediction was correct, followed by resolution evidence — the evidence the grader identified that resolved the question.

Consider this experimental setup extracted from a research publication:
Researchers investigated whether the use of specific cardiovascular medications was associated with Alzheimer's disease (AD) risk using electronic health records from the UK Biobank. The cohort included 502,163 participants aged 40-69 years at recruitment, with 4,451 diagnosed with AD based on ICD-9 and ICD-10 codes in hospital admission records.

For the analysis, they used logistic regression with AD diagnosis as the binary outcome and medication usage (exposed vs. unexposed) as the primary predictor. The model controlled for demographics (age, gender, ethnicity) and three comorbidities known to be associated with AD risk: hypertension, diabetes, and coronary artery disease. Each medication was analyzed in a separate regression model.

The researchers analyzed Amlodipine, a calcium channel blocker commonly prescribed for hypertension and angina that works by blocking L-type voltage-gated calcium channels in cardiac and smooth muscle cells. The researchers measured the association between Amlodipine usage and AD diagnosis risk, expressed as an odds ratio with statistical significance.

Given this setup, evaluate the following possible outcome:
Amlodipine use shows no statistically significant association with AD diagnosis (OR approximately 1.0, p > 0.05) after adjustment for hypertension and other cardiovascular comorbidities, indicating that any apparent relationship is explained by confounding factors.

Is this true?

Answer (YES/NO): NO